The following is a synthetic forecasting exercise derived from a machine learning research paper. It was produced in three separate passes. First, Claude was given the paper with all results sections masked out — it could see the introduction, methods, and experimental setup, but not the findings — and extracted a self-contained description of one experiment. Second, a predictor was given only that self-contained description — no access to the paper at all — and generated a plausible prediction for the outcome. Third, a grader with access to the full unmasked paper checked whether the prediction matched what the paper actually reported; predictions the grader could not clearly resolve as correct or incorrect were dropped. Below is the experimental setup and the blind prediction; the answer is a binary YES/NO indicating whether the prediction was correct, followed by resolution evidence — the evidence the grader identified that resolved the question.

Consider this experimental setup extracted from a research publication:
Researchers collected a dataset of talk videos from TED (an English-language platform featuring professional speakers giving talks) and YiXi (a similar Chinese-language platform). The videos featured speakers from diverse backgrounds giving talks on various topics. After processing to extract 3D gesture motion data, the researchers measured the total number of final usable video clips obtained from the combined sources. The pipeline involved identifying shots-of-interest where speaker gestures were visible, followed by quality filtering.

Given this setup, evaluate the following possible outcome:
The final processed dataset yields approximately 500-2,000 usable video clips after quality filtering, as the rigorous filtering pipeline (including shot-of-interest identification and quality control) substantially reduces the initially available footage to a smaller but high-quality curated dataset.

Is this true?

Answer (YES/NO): NO